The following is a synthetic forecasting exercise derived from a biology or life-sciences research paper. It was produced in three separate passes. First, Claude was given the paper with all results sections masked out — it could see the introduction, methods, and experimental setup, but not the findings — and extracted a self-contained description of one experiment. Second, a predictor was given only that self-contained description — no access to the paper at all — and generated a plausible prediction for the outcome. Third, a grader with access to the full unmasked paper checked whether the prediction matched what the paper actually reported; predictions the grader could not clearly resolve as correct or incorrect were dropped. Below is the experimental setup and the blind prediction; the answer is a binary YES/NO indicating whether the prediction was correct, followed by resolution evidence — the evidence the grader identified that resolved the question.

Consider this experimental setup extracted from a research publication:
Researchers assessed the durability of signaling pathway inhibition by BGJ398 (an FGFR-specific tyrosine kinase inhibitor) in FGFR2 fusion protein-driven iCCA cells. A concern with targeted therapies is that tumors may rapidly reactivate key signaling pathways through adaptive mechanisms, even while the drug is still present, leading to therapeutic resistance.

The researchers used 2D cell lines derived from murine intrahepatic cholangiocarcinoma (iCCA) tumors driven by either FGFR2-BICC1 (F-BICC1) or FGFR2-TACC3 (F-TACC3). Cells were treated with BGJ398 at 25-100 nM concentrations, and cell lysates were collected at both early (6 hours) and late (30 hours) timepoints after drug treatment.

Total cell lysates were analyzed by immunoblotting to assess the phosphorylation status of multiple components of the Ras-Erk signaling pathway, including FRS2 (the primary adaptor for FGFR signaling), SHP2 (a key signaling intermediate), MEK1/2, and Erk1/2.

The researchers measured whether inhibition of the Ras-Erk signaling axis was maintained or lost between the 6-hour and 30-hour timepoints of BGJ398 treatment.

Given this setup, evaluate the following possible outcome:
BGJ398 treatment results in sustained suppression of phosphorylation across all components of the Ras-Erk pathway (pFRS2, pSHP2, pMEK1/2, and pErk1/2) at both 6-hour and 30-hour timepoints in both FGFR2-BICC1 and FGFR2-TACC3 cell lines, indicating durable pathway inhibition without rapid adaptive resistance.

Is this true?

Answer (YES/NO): YES